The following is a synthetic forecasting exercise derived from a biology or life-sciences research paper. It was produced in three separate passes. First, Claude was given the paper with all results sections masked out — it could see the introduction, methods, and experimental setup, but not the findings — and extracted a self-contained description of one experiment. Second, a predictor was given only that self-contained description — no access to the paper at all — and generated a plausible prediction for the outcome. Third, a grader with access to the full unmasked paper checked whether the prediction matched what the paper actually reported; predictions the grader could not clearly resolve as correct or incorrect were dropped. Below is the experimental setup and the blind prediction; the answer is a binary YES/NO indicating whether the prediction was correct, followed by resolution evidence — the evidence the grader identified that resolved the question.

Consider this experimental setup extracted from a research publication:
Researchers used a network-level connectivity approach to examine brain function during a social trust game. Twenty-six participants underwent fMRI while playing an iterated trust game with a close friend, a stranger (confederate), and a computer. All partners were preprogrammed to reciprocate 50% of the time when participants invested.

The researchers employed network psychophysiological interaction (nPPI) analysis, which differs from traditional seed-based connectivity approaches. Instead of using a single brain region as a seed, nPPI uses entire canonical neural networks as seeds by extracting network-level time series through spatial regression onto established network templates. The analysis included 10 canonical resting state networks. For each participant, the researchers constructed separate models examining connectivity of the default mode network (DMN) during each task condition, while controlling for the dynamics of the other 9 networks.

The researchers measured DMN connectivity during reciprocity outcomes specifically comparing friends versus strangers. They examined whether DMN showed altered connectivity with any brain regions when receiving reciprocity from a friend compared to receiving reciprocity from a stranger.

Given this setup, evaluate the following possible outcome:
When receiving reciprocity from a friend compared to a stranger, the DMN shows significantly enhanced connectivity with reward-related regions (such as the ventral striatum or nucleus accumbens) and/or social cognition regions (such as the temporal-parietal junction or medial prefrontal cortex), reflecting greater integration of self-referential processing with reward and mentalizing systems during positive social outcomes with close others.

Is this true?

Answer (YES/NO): NO